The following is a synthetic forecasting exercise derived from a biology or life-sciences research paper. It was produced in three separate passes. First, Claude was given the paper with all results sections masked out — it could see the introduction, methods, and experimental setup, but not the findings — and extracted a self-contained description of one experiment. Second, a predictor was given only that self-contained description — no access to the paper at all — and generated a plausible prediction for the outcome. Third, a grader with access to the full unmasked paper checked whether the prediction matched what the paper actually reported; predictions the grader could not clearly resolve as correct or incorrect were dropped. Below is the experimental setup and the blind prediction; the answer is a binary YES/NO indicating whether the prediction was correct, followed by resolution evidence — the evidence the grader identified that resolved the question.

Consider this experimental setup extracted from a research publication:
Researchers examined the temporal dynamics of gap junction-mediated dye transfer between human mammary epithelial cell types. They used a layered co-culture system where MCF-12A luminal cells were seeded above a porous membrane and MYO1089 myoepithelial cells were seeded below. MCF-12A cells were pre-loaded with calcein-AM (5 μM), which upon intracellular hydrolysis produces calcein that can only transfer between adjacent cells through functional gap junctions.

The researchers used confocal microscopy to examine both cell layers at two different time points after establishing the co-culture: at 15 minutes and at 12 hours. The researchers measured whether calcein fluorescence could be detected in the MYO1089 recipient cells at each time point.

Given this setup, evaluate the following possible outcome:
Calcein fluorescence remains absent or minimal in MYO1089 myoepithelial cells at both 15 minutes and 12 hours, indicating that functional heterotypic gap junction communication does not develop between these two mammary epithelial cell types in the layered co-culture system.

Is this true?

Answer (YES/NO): NO